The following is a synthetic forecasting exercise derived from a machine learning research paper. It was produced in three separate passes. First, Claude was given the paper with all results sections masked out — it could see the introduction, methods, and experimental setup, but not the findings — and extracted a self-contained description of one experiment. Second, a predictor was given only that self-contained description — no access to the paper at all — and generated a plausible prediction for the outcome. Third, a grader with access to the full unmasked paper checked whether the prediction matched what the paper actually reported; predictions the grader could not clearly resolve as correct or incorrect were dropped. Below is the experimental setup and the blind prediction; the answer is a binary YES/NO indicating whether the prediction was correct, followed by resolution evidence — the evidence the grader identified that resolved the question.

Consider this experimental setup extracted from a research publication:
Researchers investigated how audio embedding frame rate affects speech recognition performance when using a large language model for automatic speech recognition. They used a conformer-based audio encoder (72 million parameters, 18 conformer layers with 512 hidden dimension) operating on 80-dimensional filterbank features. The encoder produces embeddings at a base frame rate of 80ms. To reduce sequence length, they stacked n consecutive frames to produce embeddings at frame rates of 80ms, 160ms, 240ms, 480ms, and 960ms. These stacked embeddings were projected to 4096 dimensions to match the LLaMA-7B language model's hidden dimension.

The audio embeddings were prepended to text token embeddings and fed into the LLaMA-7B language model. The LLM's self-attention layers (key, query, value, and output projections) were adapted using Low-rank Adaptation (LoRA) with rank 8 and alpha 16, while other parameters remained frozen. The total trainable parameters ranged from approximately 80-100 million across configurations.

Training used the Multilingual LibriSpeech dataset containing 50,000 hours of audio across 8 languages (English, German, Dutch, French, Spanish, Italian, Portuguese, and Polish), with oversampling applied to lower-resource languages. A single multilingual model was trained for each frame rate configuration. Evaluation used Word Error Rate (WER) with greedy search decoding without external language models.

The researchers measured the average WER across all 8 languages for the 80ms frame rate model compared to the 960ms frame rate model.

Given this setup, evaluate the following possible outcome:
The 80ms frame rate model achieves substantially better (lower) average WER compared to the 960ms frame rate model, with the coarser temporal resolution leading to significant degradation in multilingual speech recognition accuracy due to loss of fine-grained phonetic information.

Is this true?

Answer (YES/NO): NO